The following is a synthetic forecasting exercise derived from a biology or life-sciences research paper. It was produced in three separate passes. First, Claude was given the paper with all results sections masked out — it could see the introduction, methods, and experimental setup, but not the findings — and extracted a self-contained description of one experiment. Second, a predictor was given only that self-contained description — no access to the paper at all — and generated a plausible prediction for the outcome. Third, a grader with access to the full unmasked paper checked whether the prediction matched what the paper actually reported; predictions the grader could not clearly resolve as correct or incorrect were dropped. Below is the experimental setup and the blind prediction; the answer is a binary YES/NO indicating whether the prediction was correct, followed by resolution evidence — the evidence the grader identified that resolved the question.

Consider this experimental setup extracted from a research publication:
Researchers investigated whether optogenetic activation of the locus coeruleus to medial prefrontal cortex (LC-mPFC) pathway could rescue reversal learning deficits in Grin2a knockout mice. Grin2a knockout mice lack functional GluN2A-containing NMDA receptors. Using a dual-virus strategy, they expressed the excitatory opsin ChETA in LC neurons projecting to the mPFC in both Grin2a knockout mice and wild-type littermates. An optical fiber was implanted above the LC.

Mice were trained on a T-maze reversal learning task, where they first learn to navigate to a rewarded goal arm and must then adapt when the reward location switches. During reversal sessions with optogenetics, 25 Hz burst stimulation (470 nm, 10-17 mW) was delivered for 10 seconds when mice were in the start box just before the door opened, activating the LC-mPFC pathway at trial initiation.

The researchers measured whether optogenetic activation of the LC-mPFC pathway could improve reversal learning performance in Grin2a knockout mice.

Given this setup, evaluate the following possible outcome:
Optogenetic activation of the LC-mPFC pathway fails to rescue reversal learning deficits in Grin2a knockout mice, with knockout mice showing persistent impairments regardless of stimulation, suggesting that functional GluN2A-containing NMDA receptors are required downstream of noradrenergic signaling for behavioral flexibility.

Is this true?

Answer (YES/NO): YES